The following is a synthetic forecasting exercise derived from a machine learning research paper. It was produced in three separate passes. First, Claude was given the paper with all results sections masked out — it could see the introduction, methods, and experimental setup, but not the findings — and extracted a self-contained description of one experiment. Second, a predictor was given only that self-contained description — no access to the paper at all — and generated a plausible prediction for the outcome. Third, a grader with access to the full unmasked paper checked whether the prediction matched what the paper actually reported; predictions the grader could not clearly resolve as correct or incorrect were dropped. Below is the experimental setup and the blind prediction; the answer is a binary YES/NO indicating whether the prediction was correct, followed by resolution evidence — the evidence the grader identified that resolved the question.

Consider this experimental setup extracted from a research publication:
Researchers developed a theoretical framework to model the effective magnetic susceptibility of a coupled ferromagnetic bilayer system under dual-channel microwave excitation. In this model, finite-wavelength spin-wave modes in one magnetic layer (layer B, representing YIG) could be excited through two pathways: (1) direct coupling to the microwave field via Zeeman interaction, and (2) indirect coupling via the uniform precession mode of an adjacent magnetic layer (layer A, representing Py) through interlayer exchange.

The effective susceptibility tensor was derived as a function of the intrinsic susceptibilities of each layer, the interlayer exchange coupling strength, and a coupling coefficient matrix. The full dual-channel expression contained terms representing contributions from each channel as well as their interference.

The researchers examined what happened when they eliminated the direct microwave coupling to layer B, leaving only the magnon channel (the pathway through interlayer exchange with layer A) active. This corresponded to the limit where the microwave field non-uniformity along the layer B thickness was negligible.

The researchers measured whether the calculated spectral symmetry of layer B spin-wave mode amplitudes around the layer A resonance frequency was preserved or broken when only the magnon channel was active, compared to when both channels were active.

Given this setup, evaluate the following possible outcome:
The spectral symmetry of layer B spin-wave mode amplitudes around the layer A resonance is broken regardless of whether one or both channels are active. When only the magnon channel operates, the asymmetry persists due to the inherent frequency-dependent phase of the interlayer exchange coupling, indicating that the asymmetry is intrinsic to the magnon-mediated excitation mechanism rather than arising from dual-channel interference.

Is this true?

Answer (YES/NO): NO